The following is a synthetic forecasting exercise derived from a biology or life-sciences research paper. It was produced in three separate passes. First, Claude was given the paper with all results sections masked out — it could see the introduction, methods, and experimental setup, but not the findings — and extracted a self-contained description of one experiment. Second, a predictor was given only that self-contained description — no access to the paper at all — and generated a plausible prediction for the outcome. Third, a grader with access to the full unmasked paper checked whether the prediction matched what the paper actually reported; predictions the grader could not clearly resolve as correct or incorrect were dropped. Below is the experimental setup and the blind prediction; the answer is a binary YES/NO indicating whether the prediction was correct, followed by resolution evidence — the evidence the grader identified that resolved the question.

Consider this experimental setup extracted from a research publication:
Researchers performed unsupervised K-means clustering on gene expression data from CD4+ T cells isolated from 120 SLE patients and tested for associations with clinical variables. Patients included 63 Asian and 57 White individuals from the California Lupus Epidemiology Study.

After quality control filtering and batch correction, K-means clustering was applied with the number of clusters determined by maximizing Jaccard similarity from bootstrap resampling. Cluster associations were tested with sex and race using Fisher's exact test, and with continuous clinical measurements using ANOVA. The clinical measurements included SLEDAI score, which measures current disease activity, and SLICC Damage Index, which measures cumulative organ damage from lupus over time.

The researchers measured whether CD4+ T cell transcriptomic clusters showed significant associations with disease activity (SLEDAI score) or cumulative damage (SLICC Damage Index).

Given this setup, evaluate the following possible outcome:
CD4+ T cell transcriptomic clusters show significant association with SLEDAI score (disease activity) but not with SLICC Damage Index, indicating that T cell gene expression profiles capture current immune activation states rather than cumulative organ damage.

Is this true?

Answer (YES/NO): NO